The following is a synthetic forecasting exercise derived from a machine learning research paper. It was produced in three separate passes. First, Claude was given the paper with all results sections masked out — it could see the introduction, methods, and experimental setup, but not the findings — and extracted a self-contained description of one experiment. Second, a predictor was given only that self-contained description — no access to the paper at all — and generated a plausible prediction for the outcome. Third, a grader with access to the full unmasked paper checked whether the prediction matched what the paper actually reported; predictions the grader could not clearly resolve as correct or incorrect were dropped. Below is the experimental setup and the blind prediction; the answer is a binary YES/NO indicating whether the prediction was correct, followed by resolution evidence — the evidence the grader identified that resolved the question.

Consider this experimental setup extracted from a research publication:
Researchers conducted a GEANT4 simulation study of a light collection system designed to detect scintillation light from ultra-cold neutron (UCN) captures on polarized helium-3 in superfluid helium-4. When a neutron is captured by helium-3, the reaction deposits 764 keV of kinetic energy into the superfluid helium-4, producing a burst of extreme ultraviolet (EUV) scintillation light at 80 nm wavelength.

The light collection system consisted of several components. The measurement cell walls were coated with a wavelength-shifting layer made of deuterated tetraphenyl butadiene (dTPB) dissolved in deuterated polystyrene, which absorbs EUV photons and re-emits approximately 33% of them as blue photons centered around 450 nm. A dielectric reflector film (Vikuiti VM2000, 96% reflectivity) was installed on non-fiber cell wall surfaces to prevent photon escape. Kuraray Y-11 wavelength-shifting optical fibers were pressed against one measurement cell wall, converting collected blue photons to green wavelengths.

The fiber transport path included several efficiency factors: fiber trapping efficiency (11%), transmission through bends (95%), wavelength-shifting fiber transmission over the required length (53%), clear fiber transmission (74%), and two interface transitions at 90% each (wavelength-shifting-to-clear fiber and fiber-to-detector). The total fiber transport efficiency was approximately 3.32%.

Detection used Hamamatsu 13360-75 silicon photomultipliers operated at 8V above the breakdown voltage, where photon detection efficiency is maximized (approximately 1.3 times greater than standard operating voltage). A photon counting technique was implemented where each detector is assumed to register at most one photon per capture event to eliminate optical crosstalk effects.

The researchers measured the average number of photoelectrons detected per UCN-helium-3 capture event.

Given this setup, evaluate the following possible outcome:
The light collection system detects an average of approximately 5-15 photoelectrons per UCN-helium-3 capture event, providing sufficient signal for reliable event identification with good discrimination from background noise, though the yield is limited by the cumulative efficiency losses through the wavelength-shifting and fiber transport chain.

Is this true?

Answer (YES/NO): NO